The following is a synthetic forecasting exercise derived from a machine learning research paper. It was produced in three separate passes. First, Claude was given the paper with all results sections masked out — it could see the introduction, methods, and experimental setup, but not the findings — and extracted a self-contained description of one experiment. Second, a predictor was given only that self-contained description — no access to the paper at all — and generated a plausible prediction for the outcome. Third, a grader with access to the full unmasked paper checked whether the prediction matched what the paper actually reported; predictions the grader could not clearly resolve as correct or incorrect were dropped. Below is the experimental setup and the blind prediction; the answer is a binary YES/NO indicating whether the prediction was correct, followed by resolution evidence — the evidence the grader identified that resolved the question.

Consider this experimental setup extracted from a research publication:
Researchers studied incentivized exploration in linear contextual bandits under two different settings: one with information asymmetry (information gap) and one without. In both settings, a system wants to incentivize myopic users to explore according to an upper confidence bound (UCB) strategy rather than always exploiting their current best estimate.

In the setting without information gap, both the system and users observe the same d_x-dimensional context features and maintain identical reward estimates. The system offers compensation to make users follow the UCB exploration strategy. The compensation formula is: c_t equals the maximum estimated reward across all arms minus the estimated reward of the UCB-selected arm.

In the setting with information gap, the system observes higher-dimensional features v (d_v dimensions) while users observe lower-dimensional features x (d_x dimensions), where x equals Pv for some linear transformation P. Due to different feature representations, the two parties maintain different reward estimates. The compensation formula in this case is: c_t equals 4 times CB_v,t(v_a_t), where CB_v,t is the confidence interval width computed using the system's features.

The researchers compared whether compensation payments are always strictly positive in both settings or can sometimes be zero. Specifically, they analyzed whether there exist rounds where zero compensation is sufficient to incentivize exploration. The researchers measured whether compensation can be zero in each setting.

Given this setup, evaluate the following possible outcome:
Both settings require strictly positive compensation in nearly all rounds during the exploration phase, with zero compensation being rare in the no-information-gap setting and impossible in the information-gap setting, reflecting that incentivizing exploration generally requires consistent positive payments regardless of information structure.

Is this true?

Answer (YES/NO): NO